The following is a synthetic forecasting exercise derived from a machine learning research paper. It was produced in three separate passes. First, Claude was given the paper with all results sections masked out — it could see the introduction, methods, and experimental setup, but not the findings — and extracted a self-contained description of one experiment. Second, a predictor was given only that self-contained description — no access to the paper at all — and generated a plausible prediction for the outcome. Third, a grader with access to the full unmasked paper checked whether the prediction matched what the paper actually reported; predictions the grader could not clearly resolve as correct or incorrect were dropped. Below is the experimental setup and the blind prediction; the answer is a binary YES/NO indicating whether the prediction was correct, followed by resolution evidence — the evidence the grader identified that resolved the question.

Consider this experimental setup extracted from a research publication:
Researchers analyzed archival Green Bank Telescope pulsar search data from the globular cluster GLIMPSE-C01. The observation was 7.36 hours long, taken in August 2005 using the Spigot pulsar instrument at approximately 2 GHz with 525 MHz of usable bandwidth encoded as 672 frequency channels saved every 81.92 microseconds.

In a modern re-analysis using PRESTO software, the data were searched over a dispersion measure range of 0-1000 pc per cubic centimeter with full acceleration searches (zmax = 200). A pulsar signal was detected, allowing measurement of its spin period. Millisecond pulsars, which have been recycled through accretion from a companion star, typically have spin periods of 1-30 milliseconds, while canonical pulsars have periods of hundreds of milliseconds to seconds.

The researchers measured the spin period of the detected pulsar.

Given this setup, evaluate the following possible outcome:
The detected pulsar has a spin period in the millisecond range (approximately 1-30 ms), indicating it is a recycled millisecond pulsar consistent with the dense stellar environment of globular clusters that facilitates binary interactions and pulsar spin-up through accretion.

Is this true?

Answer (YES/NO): YES